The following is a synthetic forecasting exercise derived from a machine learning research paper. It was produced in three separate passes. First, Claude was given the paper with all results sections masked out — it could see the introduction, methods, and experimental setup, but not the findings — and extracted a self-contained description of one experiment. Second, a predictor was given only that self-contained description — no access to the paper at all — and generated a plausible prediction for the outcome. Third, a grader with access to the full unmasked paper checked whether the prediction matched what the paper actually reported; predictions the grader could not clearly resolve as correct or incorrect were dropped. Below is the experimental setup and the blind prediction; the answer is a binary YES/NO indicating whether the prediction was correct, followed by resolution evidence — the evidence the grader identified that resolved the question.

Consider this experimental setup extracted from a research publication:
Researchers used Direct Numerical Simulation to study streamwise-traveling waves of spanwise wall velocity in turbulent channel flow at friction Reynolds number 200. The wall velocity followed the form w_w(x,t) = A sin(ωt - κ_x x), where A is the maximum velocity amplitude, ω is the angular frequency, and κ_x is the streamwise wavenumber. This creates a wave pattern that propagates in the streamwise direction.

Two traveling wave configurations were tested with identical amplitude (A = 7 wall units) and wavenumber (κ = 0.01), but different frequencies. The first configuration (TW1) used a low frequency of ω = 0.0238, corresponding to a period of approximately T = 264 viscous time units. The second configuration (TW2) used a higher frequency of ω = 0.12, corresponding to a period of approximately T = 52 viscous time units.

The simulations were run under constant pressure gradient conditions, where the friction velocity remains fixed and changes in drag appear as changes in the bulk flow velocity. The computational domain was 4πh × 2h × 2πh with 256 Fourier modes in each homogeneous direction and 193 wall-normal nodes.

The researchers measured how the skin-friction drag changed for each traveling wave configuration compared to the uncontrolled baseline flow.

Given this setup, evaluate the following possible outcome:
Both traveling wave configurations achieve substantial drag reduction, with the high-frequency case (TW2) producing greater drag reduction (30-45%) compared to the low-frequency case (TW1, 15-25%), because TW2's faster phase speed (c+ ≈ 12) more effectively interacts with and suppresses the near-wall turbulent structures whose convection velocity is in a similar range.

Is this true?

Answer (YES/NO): NO